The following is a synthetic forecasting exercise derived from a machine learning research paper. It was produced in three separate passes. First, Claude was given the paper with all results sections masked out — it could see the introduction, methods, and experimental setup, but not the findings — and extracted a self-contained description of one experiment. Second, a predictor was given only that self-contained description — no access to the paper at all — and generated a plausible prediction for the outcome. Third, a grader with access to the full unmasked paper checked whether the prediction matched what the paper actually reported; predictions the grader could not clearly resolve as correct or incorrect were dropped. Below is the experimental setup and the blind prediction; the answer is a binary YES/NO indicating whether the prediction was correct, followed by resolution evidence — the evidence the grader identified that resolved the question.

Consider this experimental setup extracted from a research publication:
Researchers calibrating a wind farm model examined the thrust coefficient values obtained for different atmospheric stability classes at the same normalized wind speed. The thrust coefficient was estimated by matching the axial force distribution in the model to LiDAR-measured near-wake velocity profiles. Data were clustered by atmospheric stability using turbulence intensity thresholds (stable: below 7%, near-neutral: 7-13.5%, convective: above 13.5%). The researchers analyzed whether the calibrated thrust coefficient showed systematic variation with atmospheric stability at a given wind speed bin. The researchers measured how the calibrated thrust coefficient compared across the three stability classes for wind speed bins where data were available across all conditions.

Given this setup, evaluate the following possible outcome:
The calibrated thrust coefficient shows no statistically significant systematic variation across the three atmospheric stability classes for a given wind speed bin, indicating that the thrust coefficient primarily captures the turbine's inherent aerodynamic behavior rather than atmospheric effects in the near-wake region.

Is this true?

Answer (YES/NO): NO